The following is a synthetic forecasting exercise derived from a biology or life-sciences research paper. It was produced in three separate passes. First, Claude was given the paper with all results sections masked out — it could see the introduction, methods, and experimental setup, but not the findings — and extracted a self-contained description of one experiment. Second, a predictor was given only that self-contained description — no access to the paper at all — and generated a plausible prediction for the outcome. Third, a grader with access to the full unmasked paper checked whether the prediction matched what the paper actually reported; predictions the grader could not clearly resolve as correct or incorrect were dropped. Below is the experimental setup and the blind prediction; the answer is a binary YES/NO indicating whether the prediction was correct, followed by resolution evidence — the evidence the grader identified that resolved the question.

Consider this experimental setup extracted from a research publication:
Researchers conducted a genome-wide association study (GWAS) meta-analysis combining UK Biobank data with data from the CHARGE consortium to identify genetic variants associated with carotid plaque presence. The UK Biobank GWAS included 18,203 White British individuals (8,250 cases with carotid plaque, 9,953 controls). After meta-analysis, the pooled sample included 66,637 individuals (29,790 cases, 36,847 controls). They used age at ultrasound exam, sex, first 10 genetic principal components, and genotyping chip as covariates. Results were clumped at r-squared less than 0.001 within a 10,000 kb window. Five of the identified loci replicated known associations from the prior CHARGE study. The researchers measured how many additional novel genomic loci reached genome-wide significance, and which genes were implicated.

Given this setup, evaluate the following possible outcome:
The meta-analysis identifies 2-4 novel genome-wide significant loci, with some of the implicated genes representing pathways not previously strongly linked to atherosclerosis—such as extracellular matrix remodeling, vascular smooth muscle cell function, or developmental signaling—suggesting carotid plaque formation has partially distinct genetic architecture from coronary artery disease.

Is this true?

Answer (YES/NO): NO